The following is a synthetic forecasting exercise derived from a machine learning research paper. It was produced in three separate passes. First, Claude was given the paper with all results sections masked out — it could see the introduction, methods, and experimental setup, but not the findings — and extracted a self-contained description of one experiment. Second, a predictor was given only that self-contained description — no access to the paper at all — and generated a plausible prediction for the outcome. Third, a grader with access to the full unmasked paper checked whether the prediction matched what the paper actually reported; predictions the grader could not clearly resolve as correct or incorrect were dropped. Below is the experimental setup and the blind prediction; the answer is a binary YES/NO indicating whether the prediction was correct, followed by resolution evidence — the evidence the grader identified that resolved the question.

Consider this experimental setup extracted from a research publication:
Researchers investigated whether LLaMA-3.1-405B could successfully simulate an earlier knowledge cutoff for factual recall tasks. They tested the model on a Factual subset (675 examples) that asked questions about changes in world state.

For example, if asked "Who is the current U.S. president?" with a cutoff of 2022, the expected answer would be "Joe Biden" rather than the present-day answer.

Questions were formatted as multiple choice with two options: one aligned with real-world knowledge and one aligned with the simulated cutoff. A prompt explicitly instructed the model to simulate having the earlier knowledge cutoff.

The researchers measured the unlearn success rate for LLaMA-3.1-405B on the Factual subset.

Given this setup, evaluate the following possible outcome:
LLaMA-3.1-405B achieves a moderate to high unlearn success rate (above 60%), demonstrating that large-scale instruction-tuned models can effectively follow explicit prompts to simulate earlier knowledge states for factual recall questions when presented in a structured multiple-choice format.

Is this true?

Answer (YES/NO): YES